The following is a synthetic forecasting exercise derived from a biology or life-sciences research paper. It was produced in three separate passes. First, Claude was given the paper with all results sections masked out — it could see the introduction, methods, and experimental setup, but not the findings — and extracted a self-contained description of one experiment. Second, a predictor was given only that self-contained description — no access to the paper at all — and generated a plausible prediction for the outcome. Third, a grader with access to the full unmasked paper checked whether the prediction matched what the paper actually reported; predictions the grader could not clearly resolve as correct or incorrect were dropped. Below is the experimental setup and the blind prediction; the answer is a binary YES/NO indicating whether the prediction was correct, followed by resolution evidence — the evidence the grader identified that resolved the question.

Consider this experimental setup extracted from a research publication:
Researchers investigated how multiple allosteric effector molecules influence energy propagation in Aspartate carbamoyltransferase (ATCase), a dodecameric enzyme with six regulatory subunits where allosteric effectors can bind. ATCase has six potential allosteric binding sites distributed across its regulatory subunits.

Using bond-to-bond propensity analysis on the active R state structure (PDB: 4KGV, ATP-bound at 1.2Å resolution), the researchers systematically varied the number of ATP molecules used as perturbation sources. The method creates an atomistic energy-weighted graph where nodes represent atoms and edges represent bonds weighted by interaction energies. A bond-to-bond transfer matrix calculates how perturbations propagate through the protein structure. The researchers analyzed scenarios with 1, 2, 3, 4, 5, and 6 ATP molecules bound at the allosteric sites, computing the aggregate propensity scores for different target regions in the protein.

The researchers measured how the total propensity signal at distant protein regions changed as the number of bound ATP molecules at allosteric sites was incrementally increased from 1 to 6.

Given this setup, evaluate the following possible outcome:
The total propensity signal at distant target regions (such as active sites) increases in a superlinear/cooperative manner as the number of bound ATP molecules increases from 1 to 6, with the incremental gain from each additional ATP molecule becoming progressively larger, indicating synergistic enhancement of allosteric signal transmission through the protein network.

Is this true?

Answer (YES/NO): NO